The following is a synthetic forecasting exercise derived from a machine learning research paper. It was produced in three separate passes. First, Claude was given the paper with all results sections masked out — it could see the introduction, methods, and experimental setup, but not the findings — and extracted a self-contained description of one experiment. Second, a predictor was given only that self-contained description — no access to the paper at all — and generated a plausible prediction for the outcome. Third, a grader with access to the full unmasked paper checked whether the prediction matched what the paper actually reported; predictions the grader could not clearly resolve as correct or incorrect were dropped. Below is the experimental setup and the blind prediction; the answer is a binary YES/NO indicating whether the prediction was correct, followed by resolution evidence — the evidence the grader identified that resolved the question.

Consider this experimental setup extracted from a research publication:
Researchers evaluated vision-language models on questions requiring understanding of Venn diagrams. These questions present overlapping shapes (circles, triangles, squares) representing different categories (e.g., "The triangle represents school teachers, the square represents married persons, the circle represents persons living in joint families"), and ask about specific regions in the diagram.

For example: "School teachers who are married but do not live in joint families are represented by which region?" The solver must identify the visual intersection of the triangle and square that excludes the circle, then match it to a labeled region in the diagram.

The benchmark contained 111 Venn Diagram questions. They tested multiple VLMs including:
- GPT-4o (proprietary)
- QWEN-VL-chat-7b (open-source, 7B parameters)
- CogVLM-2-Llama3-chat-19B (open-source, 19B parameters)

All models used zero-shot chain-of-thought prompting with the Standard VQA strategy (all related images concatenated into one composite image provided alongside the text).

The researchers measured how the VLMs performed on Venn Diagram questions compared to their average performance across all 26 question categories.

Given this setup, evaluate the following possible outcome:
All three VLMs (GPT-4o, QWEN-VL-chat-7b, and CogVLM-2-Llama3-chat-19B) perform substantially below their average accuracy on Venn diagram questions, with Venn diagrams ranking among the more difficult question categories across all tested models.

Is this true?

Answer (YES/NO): NO